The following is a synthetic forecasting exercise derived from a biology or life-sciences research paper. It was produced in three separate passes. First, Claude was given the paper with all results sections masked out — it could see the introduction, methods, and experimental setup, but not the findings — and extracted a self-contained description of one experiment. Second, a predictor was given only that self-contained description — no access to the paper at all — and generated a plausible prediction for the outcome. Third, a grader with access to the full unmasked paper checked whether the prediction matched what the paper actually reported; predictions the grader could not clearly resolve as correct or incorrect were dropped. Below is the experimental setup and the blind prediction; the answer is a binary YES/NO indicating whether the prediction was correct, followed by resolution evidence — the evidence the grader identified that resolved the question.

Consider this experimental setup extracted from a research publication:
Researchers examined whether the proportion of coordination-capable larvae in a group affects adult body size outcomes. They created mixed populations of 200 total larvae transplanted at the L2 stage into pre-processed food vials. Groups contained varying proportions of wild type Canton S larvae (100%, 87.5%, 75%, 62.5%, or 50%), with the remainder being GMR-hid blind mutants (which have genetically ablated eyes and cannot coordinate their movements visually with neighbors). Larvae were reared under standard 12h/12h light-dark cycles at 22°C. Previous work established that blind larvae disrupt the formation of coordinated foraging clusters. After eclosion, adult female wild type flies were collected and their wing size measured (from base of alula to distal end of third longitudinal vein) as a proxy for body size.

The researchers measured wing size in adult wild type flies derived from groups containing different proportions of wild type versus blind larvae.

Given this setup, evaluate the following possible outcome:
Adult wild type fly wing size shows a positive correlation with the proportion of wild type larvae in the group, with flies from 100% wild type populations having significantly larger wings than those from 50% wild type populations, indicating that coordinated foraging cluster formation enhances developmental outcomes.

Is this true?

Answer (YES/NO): YES